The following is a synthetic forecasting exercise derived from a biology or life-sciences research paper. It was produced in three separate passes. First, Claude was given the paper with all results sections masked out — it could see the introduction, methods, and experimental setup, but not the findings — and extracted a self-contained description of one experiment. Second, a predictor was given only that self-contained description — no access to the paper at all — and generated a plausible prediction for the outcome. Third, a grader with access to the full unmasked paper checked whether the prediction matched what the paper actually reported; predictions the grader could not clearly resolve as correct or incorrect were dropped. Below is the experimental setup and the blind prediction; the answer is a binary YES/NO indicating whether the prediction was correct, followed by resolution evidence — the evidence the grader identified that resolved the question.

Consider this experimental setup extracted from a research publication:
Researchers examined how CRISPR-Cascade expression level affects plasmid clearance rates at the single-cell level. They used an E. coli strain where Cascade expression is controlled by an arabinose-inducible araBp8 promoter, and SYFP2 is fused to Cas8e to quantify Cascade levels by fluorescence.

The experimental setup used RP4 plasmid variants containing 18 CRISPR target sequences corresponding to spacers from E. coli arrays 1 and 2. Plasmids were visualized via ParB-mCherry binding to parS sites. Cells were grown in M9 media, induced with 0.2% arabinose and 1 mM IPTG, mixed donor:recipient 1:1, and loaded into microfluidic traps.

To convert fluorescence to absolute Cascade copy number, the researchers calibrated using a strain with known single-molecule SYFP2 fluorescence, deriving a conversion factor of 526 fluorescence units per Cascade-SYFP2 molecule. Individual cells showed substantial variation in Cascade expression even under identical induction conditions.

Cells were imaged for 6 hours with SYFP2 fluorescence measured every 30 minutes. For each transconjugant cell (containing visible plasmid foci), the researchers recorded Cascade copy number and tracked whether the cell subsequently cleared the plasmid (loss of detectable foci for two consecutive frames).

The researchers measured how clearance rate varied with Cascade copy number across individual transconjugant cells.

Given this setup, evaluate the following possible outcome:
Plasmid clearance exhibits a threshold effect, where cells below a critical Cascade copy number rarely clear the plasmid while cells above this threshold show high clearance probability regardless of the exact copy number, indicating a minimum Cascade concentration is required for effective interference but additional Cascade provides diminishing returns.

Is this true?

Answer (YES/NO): NO